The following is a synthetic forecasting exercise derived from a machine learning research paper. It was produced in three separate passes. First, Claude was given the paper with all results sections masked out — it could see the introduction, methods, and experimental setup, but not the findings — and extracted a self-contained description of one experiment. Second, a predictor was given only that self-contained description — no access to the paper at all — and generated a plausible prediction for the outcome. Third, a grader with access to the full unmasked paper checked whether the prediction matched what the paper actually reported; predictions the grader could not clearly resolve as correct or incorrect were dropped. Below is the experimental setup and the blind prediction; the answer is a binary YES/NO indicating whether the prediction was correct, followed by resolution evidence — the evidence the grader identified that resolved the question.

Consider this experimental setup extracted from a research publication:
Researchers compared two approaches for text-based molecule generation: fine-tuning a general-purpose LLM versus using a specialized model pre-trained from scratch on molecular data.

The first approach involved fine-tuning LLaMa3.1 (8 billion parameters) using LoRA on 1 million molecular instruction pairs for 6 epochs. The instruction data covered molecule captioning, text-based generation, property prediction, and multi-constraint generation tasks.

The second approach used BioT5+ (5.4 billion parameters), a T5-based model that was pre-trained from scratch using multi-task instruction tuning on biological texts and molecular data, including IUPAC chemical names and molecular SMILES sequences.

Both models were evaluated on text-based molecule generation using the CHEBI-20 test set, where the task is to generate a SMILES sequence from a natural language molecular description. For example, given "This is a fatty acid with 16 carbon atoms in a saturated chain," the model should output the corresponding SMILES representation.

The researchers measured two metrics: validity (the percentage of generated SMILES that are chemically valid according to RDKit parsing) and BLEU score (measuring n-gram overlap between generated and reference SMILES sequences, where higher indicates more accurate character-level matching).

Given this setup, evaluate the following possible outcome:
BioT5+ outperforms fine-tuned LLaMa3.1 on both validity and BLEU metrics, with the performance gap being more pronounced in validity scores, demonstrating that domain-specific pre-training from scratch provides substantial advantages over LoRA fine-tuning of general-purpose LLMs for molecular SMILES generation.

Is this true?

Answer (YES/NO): NO